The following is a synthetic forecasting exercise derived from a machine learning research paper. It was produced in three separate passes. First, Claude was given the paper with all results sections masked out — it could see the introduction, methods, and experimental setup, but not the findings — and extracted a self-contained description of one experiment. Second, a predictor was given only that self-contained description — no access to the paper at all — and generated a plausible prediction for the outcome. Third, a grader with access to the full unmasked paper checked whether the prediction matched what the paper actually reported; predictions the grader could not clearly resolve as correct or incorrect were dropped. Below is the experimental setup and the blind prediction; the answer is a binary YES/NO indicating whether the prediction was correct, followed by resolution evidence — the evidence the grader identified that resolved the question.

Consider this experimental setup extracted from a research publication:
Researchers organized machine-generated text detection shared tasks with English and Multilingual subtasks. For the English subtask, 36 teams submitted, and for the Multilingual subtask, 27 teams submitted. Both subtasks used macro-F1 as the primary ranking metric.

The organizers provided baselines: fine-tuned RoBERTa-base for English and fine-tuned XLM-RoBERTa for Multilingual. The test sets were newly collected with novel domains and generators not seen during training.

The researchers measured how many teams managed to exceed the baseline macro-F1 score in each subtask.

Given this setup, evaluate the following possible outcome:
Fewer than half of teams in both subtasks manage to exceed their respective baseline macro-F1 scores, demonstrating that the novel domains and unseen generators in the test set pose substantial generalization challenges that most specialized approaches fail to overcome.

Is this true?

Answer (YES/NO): YES